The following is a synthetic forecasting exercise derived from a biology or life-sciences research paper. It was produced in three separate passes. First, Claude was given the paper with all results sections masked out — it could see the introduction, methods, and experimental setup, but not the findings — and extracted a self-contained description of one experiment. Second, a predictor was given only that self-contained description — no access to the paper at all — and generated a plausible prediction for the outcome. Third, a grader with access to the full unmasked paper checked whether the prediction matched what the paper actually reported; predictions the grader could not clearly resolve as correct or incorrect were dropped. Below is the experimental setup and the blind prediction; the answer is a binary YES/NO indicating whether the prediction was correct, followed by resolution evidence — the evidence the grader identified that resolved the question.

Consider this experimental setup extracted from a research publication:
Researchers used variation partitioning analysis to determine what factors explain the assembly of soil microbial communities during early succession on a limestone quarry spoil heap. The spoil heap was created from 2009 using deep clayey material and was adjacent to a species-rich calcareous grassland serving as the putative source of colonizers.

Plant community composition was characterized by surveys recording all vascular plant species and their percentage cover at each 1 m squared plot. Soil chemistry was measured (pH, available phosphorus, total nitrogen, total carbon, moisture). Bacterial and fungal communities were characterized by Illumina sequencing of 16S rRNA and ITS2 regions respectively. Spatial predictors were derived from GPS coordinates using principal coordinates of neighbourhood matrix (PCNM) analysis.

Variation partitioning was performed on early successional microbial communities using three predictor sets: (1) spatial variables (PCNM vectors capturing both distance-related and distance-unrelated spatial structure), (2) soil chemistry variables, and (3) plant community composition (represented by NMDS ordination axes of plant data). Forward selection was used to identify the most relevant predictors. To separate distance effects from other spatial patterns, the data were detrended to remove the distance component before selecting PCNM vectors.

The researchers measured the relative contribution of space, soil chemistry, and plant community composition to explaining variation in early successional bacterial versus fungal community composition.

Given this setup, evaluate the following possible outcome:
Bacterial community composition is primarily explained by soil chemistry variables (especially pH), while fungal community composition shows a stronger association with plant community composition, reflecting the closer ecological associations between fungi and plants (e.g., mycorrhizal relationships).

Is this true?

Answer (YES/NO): NO